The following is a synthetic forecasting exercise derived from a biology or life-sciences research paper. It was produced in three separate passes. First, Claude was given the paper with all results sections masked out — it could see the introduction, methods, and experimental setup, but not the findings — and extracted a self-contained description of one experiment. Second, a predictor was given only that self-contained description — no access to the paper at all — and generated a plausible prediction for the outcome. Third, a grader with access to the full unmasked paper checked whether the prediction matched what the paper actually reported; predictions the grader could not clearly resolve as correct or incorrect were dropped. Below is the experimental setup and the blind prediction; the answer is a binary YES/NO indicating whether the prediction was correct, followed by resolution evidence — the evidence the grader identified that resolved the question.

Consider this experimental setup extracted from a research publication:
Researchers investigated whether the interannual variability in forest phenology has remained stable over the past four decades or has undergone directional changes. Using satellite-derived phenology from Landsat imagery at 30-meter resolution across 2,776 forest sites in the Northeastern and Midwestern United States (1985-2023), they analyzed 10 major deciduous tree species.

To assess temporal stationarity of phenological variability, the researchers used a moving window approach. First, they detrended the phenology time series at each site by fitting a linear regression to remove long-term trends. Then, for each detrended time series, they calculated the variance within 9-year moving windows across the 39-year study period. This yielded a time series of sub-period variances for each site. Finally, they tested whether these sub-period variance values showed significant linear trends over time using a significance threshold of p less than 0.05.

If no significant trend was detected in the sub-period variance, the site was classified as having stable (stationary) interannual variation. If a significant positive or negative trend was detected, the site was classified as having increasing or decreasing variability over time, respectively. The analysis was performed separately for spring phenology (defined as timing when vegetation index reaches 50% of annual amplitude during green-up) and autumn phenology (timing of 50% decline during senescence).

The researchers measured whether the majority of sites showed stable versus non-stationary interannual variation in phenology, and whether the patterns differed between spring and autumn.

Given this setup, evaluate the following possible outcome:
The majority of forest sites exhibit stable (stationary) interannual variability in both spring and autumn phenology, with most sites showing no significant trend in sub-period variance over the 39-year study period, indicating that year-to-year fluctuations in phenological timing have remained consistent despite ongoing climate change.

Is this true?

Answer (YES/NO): NO